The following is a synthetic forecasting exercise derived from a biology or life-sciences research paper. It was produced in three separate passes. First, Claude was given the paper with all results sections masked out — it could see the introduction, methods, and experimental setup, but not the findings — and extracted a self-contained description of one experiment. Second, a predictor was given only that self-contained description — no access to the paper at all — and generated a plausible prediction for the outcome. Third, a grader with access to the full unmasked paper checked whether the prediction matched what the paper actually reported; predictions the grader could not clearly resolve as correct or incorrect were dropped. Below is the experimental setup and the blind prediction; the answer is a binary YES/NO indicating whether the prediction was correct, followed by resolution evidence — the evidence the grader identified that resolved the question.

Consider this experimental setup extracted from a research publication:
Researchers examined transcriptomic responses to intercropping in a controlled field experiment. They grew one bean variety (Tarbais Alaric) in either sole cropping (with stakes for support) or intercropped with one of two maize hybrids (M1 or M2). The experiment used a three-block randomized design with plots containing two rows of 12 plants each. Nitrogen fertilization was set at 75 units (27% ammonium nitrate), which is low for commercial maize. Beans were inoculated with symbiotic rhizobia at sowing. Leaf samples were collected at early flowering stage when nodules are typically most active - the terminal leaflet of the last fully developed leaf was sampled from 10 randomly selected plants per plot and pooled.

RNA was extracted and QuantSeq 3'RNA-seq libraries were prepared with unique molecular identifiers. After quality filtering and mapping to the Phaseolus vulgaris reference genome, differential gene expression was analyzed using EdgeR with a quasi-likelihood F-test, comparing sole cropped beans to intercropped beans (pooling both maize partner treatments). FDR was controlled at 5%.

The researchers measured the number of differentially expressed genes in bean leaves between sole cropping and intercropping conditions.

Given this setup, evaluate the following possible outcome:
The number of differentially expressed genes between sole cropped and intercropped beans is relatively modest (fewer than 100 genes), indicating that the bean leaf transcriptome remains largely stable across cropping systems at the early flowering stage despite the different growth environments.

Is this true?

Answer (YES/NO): NO